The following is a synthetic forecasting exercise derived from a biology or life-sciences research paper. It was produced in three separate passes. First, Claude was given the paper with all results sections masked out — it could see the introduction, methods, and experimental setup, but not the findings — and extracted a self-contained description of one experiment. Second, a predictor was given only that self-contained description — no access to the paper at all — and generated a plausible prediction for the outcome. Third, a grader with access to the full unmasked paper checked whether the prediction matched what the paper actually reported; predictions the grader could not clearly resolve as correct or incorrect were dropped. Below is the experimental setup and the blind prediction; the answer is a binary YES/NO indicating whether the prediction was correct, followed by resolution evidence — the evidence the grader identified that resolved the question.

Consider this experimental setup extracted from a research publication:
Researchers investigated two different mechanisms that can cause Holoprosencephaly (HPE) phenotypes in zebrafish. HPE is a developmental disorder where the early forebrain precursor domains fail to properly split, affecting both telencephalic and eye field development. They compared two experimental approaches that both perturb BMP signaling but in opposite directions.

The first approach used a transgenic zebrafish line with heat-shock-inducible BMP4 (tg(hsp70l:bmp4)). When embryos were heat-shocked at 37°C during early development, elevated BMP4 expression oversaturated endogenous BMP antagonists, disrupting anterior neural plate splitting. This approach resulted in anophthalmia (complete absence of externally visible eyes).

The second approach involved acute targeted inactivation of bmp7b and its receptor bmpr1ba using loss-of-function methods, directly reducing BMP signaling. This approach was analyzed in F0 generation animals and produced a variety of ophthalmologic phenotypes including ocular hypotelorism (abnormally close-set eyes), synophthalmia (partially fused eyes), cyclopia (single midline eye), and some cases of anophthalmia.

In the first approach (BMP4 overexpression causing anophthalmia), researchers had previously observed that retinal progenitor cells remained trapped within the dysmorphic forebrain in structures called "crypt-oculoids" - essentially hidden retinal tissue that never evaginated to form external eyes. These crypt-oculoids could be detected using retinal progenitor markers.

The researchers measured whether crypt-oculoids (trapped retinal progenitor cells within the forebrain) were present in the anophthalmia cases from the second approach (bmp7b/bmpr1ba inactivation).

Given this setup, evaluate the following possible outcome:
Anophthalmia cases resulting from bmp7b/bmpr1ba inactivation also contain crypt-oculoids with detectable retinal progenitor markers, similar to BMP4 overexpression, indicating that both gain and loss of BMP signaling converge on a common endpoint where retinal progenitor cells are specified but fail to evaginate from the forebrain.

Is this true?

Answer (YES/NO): NO